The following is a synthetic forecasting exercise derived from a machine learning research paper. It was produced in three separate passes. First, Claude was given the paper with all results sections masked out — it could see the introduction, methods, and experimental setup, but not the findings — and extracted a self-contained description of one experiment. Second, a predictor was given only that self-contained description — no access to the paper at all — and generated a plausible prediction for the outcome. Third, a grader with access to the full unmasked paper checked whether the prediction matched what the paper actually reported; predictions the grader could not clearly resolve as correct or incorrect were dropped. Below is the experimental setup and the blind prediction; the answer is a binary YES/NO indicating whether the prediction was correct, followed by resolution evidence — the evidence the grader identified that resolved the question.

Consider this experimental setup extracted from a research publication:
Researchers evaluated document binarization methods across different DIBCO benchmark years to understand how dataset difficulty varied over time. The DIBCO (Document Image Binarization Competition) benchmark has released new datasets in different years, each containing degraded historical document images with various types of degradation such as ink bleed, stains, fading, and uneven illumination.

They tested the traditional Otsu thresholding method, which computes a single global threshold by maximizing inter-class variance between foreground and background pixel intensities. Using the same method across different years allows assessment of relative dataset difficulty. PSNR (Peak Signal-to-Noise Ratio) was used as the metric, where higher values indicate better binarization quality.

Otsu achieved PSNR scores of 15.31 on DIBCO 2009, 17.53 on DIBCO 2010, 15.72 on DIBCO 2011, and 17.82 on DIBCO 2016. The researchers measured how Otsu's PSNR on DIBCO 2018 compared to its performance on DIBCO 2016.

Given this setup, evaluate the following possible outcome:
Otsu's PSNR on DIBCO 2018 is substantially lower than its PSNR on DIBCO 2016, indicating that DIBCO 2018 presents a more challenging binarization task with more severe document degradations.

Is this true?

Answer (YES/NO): YES